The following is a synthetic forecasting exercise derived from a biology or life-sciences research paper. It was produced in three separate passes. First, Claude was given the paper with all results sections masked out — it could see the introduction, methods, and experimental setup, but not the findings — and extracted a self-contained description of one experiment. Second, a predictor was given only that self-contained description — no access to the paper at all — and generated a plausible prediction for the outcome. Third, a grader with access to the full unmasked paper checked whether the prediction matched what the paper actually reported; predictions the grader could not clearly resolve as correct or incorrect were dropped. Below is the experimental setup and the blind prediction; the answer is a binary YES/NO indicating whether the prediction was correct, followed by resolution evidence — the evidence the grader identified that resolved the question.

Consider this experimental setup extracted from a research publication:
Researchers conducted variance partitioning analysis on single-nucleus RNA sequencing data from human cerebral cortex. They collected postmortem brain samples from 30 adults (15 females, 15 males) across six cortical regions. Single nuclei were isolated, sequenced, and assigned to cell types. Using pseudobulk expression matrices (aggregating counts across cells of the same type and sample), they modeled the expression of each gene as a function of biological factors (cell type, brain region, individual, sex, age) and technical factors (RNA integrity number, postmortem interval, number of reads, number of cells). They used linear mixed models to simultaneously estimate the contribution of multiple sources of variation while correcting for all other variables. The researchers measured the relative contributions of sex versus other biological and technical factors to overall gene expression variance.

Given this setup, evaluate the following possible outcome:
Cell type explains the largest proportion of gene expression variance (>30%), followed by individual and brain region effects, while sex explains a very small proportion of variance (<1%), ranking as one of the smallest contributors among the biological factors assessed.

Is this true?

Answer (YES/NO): YES